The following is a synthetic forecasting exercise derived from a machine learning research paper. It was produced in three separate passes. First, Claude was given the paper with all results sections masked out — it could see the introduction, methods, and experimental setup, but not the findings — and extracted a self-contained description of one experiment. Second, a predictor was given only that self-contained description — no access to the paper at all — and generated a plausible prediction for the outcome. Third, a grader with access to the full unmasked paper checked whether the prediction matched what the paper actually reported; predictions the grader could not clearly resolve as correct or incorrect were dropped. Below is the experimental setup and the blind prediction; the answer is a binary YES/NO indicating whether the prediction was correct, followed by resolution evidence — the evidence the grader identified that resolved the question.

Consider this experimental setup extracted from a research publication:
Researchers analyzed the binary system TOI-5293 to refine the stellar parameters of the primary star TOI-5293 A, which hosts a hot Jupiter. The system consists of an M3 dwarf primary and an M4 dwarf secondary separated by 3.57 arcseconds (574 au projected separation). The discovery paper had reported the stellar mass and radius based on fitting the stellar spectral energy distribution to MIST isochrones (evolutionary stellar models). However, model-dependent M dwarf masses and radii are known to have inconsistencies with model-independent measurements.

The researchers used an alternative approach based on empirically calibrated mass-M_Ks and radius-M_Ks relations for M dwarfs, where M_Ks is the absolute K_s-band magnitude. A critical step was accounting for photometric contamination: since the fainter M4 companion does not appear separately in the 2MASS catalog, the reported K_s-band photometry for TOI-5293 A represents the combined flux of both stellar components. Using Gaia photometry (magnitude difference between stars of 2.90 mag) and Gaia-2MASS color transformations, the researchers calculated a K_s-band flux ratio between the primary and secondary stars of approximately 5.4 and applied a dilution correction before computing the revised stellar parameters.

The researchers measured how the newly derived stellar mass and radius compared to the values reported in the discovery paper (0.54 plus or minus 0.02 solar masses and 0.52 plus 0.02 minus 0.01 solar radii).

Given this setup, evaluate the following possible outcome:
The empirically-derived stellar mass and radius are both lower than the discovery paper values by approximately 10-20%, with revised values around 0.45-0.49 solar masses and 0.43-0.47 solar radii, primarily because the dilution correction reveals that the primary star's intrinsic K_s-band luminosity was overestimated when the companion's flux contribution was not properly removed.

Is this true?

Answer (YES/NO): NO